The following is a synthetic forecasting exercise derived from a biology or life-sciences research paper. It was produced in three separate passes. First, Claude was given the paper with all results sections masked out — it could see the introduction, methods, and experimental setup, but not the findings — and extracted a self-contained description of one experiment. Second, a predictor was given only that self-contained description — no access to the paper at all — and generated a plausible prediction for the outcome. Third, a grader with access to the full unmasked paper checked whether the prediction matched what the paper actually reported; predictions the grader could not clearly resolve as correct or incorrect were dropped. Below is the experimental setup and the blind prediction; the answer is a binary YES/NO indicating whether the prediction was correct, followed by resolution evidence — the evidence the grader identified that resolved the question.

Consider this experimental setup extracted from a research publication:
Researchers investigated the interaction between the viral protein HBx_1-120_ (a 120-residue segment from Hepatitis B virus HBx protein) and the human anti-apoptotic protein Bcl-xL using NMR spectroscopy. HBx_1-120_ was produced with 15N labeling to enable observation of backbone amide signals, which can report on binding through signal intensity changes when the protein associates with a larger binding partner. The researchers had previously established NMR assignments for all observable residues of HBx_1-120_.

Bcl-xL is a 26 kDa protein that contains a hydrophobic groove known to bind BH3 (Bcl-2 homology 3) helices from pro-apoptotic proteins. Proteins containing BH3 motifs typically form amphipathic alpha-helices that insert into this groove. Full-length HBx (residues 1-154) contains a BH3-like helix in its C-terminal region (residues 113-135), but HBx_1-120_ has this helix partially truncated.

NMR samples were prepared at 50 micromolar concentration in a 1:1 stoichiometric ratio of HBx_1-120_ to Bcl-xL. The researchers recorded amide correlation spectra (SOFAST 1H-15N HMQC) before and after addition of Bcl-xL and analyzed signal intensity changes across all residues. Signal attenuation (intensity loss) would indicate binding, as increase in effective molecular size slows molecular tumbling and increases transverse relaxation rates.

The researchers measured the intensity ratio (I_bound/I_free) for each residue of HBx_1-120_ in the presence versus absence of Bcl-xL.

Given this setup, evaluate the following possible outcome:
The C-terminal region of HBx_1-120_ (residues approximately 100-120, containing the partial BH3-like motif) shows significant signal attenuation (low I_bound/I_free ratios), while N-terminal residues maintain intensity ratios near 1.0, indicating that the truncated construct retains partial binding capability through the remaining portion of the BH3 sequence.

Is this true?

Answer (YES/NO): YES